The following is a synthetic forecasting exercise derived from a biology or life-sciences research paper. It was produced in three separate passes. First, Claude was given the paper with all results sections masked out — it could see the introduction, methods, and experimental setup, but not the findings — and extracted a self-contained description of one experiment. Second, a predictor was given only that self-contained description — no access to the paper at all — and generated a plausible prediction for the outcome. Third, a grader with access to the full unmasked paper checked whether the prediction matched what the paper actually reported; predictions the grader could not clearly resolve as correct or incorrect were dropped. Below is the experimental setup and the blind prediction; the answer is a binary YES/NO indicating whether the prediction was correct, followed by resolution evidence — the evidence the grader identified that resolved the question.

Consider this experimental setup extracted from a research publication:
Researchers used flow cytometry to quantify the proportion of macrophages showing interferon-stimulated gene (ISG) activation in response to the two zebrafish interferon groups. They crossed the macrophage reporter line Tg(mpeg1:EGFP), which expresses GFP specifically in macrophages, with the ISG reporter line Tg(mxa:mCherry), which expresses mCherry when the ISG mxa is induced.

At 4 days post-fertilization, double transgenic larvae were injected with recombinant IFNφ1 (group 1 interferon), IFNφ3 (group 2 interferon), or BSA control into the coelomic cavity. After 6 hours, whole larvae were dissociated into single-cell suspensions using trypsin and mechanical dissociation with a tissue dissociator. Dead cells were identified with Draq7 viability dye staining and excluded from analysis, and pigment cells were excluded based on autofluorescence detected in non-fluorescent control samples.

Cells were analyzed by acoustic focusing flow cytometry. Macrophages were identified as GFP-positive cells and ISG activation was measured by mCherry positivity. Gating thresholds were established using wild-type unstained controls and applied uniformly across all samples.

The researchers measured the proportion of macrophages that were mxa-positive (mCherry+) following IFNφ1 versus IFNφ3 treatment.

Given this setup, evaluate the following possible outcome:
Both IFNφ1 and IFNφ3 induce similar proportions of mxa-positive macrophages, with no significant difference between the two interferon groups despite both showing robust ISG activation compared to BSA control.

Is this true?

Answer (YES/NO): NO